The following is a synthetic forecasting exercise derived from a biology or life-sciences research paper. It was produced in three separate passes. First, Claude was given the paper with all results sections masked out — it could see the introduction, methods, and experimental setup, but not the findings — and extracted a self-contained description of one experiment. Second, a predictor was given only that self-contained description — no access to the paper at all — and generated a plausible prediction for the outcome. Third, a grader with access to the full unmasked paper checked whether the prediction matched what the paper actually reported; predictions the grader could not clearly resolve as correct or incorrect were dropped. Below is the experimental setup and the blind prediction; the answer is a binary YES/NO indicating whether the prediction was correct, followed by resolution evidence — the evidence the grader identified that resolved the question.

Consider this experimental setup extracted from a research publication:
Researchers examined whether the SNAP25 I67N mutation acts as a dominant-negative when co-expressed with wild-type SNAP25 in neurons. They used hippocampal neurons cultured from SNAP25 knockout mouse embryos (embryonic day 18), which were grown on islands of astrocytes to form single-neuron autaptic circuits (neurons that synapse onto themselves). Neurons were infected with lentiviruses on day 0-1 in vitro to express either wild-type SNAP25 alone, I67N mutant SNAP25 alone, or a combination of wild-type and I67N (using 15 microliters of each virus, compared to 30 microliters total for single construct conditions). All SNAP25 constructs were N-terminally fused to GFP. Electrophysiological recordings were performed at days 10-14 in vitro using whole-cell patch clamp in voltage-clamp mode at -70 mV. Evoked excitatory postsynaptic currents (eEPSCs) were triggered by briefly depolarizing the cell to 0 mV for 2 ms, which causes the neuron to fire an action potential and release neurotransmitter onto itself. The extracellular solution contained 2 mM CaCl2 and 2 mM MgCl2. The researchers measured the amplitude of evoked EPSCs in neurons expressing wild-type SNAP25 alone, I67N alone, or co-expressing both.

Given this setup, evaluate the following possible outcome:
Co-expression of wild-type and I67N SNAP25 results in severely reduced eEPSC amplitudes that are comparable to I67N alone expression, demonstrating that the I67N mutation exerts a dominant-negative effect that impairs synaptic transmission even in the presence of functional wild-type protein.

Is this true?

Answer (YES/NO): YES